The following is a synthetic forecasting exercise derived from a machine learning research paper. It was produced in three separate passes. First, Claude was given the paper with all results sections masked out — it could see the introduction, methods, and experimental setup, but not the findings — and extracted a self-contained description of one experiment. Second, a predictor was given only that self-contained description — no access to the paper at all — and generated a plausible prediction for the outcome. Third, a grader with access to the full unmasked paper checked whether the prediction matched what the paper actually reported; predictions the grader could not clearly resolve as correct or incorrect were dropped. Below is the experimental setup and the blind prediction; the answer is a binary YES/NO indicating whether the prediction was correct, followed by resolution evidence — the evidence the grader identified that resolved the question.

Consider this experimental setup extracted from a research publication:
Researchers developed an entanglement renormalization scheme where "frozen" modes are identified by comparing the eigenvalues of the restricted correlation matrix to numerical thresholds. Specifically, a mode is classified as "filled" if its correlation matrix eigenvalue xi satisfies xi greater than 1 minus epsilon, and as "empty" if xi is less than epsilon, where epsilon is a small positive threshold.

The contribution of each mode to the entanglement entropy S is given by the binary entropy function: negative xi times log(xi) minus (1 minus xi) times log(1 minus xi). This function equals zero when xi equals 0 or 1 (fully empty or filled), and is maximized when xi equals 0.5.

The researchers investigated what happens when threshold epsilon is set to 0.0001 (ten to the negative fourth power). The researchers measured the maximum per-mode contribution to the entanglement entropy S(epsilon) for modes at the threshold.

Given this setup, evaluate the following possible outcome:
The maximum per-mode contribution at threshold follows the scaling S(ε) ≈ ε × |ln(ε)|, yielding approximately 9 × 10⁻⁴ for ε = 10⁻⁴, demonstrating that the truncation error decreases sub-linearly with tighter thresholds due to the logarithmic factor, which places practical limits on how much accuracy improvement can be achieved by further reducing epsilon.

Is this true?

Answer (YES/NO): NO